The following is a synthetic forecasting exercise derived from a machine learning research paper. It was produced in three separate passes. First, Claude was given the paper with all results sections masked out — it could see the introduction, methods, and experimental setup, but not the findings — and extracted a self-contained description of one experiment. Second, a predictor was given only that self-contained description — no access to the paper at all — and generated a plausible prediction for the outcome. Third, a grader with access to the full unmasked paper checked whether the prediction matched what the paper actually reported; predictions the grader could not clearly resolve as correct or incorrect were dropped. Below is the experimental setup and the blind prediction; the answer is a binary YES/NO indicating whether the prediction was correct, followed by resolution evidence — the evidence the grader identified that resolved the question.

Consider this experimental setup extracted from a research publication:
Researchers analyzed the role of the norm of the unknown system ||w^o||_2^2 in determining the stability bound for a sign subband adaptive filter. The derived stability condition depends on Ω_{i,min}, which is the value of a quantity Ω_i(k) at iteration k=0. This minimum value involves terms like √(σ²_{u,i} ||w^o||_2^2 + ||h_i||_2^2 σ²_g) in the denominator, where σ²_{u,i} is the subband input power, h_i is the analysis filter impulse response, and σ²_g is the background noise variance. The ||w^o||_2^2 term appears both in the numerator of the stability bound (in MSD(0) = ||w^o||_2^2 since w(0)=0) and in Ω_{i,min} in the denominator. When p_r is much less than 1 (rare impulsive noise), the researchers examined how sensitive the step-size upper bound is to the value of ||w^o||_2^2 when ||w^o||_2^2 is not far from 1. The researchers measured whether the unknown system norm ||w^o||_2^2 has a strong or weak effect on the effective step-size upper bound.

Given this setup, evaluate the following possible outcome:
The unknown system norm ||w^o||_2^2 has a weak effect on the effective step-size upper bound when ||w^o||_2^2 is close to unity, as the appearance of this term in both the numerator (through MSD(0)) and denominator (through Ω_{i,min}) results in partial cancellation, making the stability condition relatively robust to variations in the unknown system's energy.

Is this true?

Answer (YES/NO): YES